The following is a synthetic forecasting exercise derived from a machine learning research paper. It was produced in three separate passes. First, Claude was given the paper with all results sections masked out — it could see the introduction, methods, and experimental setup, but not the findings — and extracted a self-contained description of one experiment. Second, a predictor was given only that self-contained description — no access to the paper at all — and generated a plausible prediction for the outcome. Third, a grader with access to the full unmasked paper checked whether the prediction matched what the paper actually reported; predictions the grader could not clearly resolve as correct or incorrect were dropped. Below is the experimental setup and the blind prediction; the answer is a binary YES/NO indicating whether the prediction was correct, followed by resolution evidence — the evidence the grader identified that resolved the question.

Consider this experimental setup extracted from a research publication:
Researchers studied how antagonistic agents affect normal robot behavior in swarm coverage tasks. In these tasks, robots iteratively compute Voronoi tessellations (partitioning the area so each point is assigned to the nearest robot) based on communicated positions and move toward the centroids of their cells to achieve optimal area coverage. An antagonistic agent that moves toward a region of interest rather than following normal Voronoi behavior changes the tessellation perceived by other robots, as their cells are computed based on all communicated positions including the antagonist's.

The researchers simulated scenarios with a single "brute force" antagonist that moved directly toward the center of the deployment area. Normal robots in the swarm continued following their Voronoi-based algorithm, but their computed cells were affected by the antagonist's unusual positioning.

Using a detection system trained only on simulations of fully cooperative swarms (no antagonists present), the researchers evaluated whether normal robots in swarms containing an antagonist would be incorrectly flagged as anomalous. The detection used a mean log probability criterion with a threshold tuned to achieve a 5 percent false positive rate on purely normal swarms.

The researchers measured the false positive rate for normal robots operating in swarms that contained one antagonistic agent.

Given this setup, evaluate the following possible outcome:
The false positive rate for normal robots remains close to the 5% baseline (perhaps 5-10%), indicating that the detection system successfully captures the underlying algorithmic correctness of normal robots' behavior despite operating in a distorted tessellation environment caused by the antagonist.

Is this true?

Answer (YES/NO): YES